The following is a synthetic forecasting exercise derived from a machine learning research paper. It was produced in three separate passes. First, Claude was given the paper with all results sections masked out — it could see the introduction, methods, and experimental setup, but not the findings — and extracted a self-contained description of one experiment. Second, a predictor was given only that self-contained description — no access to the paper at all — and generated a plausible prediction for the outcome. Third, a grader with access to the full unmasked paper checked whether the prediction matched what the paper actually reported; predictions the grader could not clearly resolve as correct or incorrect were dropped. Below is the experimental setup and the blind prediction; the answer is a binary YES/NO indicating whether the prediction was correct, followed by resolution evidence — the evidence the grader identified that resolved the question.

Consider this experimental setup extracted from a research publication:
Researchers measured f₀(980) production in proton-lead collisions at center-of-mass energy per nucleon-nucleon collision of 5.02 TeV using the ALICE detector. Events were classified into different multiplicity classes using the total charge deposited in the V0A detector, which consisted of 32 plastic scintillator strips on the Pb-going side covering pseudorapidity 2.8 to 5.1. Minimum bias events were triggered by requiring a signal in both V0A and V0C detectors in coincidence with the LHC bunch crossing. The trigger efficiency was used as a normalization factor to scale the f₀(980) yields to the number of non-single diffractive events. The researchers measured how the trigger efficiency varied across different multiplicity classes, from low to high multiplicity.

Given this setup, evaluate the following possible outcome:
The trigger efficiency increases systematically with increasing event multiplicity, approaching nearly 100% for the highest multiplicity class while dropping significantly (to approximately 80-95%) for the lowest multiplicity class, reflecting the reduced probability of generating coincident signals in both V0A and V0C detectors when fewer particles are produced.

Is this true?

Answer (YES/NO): YES